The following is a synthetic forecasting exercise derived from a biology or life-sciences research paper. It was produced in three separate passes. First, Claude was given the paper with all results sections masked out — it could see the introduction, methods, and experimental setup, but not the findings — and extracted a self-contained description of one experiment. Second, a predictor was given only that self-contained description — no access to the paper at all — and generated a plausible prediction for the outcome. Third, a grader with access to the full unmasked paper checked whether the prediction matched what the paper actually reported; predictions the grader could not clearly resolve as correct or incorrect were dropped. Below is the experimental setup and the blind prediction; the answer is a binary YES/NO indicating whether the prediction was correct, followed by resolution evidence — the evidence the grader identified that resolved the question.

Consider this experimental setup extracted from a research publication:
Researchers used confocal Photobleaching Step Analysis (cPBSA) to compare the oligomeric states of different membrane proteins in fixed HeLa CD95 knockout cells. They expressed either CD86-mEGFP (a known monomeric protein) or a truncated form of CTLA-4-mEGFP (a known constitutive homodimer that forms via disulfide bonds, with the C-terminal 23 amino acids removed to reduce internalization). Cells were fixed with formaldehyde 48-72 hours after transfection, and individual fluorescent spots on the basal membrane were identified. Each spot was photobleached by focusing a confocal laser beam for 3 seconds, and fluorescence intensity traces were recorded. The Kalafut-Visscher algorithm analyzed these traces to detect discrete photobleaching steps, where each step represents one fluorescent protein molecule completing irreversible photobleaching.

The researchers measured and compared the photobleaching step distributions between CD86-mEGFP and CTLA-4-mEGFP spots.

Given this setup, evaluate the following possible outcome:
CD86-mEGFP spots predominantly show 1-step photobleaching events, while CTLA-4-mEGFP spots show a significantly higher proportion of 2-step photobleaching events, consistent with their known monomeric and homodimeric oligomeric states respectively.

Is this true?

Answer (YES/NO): YES